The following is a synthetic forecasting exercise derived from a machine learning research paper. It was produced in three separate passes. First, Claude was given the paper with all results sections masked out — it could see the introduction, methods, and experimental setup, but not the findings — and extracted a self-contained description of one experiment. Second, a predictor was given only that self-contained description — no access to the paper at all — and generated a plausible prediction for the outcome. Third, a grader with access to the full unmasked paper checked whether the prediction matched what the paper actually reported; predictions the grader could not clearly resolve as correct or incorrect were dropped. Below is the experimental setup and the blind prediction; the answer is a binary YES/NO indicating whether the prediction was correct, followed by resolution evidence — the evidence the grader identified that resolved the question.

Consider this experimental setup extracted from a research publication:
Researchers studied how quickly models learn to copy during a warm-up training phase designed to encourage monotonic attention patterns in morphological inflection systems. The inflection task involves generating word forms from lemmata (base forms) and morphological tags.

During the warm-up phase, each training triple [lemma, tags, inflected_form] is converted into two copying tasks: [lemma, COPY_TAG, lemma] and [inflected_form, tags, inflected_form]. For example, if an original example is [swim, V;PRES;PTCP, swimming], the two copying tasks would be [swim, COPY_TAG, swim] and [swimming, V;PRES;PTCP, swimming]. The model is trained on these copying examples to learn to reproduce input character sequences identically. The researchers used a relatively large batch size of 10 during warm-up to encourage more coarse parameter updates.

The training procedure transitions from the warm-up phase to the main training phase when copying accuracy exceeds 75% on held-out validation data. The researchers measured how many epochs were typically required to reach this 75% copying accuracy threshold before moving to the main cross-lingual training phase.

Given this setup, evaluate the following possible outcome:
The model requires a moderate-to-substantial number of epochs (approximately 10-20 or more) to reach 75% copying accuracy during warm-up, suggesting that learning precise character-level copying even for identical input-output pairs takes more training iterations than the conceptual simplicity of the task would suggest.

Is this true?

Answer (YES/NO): NO